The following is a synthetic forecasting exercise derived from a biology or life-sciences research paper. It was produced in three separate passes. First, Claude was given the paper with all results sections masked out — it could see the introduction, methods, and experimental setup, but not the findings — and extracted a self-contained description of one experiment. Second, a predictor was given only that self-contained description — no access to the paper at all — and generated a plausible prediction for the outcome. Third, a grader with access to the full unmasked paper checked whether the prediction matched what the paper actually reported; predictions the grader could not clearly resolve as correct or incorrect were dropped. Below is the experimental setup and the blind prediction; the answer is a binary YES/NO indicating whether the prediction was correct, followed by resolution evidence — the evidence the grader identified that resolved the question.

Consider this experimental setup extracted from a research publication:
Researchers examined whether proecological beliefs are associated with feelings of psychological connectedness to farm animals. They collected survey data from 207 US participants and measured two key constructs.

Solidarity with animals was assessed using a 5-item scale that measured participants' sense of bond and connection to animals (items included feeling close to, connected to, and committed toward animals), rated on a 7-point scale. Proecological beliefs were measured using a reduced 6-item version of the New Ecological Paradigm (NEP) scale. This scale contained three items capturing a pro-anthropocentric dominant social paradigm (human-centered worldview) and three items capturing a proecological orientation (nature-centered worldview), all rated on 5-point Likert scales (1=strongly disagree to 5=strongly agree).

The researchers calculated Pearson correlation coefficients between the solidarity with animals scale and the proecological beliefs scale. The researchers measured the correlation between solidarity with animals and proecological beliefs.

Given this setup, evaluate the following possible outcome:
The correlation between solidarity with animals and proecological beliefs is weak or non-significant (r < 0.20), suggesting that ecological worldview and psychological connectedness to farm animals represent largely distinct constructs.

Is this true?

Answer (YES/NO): NO